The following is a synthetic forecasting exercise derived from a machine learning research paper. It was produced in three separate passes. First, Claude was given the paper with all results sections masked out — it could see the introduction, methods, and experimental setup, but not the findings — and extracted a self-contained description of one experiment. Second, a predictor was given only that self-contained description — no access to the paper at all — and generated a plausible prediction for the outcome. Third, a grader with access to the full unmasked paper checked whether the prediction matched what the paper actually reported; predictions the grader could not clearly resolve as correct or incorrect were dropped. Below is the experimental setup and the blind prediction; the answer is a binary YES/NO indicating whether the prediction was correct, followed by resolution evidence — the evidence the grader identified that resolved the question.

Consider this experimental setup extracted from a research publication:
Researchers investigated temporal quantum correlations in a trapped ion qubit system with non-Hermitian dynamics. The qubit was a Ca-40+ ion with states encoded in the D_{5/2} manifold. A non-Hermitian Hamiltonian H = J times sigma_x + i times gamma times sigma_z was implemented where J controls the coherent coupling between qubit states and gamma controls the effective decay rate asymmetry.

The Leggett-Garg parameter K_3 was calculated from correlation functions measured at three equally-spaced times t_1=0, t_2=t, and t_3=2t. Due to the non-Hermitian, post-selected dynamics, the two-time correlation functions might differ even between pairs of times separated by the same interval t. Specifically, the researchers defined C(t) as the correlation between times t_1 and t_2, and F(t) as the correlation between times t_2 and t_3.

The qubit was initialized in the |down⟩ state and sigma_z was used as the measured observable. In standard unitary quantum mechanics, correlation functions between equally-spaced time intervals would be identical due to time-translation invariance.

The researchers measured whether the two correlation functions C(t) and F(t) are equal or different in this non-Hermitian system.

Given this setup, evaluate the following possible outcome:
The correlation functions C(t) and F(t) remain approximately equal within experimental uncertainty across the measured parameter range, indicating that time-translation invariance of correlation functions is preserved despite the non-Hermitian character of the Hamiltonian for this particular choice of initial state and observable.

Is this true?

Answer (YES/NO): NO